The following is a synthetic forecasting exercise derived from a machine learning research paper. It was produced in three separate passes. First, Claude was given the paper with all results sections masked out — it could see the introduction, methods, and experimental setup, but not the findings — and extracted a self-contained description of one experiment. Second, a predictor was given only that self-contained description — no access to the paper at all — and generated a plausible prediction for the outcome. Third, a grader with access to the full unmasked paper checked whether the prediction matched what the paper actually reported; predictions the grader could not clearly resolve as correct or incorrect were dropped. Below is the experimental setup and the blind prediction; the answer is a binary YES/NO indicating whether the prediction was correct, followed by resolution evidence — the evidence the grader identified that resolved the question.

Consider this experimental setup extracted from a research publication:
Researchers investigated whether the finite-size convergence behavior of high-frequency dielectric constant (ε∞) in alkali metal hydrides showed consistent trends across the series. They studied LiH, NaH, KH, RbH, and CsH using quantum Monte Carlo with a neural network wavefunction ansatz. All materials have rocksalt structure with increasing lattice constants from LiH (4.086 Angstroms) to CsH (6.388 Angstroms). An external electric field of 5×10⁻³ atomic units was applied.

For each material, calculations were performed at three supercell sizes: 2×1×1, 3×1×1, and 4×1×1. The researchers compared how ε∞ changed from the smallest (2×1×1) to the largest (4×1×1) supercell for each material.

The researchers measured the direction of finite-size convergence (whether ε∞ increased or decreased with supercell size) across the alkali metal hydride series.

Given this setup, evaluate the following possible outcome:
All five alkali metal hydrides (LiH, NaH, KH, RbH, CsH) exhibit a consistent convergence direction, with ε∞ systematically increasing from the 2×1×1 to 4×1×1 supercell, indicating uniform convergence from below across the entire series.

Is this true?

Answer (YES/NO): NO